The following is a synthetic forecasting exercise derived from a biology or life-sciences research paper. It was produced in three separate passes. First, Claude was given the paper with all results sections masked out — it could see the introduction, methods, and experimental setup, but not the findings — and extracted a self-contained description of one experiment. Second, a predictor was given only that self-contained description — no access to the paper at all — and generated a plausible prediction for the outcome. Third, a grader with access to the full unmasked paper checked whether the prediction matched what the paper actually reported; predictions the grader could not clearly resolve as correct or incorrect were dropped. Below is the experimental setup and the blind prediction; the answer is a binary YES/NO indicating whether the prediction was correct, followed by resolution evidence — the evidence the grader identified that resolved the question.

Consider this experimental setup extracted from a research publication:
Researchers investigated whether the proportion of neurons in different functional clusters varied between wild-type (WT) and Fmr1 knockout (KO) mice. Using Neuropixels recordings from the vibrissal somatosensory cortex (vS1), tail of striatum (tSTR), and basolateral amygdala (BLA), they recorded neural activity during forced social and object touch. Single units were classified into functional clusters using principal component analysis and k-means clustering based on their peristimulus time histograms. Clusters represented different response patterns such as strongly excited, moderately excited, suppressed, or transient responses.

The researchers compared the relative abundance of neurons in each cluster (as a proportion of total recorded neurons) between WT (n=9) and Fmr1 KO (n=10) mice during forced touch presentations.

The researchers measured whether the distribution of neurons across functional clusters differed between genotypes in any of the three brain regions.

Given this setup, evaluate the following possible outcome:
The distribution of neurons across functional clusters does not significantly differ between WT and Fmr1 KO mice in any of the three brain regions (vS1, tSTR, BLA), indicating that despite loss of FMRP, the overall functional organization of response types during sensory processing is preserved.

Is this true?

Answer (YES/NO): NO